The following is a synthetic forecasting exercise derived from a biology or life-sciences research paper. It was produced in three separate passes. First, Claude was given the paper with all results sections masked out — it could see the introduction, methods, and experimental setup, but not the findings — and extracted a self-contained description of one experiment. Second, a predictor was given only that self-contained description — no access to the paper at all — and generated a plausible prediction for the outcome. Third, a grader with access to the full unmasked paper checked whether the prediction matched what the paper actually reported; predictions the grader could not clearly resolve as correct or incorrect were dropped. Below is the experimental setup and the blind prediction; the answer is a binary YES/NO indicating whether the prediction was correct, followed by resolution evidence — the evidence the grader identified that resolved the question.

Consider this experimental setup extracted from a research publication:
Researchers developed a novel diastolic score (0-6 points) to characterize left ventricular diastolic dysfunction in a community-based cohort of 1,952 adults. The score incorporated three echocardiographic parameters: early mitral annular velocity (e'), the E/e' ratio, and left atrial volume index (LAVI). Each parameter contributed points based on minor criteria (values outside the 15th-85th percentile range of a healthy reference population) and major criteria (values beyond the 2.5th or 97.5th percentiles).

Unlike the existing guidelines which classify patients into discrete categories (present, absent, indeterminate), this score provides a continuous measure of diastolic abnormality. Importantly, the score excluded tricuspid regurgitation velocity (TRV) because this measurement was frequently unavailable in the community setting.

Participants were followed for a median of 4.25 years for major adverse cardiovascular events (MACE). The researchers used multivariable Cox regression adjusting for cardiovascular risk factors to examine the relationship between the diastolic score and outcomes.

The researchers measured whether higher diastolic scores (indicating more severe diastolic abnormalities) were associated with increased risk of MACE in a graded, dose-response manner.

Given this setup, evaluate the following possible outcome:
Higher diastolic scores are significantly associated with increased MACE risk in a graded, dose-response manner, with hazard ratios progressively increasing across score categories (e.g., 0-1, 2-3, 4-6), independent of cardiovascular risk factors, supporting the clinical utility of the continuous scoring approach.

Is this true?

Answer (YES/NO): YES